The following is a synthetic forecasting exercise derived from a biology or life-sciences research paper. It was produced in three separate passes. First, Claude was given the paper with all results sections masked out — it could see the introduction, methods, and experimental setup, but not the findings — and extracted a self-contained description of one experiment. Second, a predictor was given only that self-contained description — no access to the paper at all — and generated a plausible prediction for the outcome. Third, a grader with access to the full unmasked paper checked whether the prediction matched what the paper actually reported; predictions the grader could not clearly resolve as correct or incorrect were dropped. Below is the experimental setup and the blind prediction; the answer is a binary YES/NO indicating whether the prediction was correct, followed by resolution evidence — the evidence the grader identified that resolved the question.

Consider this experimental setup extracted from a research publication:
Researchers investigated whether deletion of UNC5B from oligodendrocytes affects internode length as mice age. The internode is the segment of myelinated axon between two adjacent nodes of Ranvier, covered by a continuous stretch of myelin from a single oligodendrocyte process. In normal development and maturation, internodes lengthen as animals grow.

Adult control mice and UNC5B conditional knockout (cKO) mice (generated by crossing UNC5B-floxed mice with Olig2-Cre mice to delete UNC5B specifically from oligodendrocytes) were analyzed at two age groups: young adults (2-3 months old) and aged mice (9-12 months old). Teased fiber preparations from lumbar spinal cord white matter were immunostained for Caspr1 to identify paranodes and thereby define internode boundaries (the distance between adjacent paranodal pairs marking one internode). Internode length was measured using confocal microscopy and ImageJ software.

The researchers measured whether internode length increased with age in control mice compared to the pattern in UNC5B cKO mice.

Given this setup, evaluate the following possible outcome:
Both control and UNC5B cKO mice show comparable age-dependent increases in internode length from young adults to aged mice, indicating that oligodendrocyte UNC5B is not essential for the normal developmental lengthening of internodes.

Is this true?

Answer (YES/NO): NO